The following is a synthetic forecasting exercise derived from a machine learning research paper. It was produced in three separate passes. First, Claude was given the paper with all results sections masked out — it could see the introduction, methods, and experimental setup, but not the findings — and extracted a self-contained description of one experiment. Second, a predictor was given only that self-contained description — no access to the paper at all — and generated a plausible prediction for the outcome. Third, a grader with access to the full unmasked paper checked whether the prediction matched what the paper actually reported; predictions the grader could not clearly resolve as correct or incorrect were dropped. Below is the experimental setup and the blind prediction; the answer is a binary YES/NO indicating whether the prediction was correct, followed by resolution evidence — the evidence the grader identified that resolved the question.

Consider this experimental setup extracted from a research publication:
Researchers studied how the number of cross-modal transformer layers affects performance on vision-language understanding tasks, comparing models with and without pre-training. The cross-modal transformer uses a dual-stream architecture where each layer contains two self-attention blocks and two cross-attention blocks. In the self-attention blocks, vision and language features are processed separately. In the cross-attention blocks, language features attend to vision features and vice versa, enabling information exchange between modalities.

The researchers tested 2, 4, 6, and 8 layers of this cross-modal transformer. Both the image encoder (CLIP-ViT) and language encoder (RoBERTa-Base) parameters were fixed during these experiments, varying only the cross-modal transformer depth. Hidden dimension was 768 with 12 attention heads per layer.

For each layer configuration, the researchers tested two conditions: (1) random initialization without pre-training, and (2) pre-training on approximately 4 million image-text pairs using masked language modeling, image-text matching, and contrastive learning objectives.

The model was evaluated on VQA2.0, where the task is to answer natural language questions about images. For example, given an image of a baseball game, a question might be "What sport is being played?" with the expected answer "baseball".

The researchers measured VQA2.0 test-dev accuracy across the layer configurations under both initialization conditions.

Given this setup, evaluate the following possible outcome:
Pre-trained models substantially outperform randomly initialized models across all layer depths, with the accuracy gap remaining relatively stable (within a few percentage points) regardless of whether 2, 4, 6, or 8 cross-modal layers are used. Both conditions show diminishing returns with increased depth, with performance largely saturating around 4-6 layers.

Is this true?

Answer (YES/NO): NO